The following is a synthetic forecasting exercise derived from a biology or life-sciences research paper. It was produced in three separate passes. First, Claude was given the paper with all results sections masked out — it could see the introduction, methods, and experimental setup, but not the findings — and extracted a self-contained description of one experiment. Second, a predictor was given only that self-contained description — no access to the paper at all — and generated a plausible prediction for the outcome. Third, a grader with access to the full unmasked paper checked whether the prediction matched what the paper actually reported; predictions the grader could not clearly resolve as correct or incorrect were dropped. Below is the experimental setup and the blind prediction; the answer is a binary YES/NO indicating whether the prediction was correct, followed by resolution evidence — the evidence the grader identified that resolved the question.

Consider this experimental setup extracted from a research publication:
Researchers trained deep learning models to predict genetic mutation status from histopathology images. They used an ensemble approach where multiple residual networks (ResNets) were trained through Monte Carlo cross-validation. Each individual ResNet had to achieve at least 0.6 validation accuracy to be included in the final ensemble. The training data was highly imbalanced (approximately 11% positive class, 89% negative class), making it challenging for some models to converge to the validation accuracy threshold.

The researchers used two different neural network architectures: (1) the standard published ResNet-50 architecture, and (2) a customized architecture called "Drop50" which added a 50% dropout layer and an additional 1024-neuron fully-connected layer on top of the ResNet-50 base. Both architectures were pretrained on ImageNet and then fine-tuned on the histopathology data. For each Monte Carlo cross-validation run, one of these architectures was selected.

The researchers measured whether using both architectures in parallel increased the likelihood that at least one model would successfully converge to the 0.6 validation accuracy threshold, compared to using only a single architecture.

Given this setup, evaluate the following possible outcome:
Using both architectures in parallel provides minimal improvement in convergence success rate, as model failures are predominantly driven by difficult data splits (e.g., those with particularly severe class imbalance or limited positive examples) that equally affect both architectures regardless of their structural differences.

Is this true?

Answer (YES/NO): NO